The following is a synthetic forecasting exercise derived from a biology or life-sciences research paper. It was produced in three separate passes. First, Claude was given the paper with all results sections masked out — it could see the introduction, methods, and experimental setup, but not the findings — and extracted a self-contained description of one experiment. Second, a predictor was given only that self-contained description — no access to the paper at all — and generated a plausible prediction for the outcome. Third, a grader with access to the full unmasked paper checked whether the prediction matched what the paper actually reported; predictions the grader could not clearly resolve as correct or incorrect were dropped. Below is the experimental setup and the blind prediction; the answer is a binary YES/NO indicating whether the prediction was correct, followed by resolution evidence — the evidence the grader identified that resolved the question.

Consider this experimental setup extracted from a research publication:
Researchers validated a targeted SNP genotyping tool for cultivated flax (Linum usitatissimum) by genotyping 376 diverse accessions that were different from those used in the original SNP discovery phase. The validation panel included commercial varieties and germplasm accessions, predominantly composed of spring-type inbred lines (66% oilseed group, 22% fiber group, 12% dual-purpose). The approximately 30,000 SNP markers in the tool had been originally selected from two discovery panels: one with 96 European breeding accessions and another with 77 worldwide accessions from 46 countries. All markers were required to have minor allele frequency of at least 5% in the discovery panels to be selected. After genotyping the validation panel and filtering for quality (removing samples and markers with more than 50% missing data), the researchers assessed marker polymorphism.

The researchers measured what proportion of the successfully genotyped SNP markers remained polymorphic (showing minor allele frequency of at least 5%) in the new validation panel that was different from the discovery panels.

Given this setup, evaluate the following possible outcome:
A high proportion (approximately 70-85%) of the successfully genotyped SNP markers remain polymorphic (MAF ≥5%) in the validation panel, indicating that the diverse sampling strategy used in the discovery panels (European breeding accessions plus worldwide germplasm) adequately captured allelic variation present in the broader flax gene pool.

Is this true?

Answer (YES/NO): YES